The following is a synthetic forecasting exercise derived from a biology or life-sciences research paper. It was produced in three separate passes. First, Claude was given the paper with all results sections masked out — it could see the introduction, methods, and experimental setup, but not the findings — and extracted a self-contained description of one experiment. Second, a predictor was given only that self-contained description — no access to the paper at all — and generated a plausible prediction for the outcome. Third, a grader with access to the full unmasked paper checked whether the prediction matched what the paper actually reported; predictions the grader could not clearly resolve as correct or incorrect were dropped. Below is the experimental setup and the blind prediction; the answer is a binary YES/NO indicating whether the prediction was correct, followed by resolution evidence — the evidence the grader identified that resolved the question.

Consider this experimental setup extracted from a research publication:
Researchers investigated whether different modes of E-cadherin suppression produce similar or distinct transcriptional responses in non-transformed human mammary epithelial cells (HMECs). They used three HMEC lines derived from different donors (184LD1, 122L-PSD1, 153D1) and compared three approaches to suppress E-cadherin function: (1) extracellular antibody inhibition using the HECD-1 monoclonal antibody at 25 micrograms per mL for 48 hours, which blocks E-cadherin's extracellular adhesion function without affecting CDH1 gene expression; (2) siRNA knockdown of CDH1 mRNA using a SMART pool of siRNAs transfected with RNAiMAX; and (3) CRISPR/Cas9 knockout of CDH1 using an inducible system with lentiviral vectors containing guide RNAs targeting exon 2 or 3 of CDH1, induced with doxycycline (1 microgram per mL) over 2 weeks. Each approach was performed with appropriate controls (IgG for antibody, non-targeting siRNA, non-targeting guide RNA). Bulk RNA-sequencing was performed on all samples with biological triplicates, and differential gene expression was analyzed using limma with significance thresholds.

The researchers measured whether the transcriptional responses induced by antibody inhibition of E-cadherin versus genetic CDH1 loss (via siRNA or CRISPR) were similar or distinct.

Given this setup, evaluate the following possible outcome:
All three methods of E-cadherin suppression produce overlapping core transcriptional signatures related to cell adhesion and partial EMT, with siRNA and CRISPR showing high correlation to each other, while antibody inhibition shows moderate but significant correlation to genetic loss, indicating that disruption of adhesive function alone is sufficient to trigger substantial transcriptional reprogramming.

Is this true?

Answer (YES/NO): NO